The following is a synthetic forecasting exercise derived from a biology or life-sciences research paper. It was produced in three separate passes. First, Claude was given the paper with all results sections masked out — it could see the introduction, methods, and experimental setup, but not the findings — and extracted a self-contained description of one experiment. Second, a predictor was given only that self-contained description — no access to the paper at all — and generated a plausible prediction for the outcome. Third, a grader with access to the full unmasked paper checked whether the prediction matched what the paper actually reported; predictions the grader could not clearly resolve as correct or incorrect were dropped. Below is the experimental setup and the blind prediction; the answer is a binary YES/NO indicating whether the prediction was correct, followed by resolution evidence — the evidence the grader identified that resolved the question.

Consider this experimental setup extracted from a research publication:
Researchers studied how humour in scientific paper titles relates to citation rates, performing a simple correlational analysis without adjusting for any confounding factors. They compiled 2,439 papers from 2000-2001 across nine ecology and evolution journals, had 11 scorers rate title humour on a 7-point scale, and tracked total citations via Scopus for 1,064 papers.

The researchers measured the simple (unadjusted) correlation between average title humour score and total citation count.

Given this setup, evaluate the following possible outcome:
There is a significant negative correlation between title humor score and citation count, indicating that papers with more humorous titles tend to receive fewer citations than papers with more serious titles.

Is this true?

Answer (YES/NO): YES